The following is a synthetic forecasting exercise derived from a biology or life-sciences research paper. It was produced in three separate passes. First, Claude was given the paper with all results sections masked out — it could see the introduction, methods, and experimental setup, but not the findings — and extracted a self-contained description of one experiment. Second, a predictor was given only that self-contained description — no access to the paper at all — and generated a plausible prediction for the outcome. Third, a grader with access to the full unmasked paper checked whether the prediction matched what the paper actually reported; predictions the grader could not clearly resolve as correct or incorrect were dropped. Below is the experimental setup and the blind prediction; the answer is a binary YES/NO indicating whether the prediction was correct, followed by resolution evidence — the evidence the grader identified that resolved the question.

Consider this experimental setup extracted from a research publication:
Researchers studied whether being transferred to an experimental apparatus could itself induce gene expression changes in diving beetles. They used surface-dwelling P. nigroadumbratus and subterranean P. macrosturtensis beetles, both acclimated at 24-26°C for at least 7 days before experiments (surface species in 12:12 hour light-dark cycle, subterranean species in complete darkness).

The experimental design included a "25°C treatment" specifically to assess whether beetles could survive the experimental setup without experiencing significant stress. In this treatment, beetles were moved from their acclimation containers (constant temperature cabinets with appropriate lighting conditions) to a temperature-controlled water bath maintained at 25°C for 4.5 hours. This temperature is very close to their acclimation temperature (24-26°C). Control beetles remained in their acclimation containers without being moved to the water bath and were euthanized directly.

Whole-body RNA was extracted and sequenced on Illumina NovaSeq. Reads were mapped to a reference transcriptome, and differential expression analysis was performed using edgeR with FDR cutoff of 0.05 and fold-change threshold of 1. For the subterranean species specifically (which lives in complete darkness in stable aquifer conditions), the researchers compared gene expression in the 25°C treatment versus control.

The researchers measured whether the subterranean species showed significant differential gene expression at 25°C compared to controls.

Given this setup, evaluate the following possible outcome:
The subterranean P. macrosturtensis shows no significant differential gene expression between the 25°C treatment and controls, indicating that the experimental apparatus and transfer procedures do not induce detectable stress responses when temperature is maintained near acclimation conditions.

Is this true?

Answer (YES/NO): NO